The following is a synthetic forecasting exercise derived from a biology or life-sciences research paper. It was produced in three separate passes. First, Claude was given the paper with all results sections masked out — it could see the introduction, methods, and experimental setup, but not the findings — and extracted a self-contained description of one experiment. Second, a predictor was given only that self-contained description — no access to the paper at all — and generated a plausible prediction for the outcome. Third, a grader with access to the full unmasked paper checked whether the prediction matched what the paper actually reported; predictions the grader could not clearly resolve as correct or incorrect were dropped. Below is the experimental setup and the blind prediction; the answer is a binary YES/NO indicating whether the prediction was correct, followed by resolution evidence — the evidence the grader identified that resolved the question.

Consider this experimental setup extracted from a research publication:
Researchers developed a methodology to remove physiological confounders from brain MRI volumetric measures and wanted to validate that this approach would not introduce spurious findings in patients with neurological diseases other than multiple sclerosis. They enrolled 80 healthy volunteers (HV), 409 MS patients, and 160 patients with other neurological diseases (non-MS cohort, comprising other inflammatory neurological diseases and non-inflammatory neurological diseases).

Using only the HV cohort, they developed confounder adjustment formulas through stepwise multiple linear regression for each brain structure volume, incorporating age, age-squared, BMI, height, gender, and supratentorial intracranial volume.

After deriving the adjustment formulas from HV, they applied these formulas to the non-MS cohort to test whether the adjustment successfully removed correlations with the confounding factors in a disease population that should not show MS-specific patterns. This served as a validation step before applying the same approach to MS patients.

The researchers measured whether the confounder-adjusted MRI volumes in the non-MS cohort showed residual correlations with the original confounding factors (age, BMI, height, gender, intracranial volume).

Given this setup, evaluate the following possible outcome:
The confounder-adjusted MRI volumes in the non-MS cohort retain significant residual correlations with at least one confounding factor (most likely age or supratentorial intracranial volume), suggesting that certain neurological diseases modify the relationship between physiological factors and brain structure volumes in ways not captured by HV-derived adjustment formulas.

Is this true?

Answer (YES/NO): NO